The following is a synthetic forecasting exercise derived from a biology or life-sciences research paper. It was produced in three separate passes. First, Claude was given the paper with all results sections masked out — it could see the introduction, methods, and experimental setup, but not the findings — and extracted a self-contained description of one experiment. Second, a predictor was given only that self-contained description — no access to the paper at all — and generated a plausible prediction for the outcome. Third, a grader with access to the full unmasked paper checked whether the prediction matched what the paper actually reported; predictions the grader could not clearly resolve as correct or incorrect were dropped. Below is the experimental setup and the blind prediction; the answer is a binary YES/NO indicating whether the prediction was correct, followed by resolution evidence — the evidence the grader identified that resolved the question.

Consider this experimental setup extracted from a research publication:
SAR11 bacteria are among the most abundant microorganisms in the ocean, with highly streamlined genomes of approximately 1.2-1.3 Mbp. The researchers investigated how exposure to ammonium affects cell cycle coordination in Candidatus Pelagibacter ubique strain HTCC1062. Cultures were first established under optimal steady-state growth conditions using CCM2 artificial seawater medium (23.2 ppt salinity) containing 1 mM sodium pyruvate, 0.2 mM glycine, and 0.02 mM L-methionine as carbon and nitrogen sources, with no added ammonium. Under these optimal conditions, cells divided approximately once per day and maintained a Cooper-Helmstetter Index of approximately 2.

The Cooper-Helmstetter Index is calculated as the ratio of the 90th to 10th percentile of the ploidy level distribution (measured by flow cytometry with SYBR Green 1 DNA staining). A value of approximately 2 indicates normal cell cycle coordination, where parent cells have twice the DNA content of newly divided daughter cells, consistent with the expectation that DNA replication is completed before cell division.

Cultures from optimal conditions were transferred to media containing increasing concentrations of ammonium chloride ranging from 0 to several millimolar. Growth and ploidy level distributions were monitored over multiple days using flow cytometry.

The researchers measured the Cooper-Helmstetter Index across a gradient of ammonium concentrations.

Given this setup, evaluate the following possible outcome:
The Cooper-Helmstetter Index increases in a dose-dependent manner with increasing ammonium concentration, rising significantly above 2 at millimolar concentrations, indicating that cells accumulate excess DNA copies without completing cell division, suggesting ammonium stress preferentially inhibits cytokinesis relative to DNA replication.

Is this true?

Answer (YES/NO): YES